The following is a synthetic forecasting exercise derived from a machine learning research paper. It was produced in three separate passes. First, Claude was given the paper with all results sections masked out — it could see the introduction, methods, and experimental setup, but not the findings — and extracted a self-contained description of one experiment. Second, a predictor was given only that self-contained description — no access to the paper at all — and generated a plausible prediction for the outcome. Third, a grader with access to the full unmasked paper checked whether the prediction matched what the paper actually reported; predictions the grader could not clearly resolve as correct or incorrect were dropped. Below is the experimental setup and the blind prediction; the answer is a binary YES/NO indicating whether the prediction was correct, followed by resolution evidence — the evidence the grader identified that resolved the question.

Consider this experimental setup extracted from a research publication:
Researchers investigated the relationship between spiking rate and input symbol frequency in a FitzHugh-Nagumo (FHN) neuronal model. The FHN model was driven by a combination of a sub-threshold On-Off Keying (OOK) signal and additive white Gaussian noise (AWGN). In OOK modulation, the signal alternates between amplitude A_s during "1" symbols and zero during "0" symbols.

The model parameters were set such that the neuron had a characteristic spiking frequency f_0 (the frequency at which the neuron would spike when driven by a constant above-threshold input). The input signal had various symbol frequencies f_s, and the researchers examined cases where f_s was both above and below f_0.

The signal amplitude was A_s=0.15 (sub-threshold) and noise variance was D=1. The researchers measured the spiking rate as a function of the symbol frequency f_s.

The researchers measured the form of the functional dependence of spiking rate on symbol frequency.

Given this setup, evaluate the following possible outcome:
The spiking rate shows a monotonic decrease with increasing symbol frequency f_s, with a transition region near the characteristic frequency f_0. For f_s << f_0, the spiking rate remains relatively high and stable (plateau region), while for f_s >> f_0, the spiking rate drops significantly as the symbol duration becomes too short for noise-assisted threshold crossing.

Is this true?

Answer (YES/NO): NO